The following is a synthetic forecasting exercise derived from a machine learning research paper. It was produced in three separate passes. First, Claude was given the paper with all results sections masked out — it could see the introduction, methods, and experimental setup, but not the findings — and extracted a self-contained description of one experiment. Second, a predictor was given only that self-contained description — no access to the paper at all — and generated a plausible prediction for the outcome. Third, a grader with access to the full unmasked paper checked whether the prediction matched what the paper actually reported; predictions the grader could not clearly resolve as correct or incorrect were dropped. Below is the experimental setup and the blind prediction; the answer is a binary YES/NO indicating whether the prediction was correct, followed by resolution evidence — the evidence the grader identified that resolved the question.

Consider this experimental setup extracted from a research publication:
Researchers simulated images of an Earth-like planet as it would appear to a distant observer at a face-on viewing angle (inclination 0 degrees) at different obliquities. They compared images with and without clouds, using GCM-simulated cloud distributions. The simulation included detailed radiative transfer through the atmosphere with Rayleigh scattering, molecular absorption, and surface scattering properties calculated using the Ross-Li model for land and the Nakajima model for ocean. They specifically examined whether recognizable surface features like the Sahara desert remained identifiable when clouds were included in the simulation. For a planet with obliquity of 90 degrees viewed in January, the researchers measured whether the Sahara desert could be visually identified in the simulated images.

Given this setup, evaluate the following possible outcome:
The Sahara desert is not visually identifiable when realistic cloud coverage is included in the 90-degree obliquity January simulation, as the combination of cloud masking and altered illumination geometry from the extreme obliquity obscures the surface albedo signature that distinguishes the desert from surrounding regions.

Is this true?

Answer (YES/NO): YES